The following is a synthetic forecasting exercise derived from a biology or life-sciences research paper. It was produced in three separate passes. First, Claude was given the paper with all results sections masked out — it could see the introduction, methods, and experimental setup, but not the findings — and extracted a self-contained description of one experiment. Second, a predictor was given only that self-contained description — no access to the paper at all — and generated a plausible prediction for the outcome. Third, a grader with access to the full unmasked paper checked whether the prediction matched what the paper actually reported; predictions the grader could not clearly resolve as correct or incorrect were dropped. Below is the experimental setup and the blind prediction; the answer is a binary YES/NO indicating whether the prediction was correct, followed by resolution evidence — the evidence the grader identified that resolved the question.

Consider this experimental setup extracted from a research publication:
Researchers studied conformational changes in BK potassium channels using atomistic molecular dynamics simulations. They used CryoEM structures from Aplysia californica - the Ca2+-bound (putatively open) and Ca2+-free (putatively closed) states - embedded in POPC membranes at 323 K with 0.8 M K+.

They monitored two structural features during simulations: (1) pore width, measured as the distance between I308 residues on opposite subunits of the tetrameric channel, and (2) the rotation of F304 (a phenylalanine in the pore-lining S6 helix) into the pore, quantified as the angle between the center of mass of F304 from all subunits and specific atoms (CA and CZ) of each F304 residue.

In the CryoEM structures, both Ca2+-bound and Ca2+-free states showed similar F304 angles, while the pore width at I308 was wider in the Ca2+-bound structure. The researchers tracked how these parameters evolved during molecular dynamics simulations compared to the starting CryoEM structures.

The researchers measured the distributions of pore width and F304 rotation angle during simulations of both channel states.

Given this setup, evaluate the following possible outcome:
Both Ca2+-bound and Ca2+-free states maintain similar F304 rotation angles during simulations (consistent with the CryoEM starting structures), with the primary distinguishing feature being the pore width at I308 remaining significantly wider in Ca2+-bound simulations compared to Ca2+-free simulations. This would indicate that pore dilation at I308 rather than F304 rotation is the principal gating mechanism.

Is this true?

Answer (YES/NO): NO